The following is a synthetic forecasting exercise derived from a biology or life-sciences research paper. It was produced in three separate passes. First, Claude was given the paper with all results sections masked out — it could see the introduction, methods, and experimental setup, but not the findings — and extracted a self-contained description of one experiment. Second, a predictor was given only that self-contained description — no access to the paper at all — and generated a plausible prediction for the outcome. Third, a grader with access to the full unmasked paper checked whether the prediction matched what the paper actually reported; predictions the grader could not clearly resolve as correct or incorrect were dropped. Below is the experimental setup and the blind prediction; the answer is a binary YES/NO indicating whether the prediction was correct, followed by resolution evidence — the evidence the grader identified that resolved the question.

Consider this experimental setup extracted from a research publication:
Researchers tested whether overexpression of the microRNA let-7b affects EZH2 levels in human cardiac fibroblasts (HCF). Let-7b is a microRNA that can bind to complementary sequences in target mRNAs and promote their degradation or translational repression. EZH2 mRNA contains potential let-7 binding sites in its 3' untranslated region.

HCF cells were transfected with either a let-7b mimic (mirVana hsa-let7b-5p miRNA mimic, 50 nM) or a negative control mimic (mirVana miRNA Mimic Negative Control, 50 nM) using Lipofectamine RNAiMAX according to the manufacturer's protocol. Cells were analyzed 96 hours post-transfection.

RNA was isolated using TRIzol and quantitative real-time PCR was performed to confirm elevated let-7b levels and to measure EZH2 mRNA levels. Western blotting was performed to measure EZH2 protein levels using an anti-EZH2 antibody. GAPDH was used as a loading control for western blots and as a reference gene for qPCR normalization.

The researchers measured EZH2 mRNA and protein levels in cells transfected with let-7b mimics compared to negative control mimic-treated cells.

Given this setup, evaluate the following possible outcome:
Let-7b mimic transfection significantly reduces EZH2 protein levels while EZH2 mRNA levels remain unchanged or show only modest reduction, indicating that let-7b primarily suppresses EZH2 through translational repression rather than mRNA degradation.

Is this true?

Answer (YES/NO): NO